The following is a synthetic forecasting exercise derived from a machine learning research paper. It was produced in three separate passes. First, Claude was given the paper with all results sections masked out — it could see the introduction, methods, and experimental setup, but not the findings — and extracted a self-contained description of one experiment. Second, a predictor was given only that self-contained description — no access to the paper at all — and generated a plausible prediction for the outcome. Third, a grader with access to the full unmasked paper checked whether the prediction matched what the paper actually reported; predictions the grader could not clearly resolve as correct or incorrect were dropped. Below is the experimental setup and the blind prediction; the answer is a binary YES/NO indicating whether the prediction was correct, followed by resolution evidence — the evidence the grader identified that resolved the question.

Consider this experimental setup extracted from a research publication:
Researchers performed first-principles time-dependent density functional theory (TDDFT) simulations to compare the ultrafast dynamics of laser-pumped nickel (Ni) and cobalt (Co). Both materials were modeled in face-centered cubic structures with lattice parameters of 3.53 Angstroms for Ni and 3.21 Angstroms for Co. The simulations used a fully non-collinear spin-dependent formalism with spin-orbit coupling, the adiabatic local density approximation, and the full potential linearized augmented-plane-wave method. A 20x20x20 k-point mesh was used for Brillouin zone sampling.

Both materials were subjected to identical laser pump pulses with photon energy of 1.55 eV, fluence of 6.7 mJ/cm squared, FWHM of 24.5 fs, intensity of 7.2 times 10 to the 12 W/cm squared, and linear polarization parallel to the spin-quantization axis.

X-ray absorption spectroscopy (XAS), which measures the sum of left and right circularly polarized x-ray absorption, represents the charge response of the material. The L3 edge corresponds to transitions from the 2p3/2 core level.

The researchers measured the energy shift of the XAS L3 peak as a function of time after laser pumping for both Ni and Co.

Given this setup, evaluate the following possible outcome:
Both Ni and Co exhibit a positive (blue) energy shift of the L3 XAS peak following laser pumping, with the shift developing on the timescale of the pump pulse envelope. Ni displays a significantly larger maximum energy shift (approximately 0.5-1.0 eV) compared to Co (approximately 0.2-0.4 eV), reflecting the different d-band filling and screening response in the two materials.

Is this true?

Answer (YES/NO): NO